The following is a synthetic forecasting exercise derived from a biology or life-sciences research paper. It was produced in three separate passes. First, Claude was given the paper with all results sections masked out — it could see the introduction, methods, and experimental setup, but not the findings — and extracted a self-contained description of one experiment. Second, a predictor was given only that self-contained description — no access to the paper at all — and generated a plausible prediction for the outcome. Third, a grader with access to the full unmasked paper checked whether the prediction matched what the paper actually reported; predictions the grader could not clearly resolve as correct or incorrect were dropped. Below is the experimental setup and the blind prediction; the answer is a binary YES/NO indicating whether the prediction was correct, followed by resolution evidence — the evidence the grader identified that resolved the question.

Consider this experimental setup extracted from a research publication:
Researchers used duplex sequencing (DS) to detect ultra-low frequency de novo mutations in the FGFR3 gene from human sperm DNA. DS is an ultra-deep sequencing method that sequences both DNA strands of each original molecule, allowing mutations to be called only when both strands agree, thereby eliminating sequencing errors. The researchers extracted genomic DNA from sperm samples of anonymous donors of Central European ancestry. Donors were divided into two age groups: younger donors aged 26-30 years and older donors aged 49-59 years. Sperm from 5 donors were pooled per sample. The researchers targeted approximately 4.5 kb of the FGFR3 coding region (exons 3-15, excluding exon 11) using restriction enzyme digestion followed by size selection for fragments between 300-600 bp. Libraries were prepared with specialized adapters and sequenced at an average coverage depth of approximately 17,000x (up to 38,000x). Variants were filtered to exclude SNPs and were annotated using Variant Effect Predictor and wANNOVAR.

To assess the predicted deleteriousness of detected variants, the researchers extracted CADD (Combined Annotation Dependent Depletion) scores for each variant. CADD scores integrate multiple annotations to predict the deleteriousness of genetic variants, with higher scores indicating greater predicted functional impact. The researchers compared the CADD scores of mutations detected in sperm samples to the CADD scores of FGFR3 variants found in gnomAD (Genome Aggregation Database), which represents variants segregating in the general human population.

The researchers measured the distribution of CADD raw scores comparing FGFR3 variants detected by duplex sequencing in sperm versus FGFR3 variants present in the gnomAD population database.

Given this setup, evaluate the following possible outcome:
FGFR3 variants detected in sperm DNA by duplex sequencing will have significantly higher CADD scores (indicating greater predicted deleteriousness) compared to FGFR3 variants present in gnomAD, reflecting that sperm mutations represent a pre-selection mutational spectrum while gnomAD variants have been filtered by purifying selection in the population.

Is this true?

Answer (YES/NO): NO